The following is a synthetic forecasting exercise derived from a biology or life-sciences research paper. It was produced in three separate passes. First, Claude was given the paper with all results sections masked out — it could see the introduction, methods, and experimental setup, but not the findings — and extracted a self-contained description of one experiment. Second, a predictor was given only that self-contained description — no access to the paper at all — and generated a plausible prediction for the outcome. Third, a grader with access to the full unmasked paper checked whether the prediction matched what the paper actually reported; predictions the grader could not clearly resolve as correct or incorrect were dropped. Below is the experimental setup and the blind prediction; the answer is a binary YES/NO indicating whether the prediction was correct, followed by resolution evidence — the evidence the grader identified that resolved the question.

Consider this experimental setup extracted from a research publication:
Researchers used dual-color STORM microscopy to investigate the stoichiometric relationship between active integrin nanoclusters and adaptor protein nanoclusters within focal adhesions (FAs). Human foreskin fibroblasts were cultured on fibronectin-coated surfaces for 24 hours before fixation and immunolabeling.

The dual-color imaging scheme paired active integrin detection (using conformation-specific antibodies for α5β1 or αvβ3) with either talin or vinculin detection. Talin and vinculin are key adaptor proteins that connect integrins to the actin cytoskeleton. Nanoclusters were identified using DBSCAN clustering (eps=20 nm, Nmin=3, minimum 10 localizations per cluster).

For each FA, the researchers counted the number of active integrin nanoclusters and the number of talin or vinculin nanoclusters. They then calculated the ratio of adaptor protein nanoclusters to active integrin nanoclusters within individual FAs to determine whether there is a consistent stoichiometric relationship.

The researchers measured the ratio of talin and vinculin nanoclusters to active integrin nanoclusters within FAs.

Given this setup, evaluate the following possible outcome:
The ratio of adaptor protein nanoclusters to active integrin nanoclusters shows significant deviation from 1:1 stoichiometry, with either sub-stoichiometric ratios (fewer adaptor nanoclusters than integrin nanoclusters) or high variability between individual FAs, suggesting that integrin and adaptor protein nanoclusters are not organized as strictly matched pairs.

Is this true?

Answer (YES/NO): NO